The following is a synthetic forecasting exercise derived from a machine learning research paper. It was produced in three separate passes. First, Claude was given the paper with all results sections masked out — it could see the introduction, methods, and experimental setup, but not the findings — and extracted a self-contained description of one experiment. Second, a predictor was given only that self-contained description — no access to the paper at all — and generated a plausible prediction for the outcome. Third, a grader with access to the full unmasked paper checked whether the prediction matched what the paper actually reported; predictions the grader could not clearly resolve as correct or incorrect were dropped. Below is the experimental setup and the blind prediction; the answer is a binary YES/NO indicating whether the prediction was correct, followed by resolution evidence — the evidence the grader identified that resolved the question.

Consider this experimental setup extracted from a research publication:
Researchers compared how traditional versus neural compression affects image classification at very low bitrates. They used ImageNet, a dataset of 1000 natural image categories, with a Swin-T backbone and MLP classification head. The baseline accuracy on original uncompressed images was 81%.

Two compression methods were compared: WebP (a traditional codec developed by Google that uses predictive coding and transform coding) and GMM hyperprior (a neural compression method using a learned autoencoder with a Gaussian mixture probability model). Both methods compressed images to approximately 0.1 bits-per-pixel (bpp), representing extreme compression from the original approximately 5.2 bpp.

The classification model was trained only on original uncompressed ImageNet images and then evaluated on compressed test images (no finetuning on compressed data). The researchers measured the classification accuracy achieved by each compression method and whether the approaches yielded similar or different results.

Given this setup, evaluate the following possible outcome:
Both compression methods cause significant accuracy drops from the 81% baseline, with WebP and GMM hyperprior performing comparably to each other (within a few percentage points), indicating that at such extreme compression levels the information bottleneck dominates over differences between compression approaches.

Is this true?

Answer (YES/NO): YES